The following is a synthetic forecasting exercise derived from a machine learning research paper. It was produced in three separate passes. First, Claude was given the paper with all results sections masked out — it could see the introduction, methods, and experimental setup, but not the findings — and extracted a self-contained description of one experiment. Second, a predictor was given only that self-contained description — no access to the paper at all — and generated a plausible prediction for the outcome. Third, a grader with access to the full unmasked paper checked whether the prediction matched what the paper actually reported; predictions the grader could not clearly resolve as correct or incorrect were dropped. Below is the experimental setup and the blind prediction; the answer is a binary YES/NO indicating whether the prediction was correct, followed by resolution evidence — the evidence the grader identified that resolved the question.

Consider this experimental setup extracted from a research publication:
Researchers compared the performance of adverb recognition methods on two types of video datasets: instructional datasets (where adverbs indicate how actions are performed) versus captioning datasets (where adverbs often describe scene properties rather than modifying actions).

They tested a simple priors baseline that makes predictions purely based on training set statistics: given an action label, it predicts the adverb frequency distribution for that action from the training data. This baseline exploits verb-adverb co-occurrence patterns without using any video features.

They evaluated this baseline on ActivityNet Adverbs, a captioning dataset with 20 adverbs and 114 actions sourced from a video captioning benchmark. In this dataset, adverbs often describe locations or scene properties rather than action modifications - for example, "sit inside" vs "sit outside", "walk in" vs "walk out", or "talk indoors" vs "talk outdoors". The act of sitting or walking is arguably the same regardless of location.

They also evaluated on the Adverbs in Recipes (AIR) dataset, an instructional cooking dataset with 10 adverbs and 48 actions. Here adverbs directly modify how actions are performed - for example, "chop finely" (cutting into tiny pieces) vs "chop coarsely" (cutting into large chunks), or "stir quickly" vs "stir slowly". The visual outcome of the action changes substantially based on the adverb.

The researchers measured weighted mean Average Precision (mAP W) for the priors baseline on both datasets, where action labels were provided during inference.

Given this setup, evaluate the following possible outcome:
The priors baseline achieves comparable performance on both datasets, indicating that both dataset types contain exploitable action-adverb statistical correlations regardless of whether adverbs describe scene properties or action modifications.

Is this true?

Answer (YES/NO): NO